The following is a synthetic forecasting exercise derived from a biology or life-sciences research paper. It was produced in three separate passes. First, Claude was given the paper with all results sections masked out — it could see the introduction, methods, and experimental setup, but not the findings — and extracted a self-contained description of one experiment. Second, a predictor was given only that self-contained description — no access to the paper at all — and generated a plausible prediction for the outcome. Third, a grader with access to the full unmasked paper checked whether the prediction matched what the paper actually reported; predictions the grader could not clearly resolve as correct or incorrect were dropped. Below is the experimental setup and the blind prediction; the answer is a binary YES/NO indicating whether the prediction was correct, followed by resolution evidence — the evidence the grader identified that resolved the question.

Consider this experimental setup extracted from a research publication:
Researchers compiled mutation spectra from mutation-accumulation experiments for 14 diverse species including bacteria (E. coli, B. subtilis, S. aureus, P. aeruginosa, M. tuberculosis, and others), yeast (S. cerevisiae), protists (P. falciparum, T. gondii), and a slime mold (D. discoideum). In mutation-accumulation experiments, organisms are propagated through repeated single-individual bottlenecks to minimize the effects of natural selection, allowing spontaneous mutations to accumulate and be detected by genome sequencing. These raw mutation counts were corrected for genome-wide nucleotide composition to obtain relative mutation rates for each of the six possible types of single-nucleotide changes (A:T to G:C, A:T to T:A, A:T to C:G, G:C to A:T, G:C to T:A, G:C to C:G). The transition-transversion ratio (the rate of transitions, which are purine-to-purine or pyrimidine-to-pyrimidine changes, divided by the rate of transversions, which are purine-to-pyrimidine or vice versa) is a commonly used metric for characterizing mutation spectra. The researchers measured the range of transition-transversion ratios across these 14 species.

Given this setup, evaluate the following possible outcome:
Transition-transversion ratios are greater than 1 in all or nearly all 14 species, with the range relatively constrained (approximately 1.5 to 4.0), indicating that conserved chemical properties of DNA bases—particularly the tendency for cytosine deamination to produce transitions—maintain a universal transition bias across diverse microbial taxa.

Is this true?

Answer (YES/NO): NO